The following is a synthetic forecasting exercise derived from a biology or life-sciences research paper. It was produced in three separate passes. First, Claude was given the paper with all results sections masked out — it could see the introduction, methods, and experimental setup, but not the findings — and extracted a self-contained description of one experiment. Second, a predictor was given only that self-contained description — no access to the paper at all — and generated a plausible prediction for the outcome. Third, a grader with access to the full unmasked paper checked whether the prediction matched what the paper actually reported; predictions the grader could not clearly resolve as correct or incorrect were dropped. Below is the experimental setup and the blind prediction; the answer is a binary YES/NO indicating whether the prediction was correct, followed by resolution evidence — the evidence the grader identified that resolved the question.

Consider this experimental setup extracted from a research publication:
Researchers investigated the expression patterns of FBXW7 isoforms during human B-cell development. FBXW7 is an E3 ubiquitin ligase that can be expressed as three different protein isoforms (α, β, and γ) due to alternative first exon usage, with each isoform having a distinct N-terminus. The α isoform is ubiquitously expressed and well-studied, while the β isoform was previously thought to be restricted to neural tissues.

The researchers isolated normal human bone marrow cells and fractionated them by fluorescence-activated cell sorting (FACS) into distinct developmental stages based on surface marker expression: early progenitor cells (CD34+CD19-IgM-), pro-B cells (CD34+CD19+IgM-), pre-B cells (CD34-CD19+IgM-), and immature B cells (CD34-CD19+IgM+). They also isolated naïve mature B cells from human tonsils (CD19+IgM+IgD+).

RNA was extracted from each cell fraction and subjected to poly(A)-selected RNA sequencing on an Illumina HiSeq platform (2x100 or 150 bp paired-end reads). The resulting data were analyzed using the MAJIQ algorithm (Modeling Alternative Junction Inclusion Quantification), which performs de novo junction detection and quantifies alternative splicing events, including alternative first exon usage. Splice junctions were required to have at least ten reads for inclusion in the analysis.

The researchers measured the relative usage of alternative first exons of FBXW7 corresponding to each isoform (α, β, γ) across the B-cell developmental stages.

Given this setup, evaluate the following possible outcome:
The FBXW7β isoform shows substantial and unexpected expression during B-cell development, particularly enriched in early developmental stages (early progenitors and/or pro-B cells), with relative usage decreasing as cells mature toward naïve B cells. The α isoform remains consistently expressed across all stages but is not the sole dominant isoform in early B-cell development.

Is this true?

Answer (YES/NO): NO